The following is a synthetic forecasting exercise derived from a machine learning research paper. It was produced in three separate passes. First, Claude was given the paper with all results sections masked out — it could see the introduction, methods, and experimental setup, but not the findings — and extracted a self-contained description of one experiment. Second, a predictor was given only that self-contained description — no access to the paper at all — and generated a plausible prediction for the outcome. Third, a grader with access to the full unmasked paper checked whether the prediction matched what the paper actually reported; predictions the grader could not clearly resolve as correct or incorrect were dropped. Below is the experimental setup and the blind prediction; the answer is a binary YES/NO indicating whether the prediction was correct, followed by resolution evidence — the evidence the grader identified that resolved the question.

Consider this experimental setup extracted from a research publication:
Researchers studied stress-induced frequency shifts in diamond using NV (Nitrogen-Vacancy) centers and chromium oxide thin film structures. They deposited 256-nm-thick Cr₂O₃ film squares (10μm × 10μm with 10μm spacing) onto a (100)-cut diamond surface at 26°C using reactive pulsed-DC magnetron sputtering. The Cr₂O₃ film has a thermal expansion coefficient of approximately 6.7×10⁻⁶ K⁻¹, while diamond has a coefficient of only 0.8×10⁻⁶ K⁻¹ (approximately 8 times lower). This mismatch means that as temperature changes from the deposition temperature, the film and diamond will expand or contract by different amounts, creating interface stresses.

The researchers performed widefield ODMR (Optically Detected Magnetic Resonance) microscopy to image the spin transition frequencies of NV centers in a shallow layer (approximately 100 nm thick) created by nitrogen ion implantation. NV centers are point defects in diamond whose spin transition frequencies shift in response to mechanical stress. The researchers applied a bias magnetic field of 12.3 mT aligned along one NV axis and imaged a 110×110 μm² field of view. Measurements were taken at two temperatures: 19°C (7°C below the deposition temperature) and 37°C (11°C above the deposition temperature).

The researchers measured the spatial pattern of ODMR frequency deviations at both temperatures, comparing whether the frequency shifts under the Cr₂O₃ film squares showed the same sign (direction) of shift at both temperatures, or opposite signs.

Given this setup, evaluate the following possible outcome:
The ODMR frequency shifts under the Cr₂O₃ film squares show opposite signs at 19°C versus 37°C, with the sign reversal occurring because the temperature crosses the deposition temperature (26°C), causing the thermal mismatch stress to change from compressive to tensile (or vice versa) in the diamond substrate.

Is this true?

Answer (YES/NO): YES